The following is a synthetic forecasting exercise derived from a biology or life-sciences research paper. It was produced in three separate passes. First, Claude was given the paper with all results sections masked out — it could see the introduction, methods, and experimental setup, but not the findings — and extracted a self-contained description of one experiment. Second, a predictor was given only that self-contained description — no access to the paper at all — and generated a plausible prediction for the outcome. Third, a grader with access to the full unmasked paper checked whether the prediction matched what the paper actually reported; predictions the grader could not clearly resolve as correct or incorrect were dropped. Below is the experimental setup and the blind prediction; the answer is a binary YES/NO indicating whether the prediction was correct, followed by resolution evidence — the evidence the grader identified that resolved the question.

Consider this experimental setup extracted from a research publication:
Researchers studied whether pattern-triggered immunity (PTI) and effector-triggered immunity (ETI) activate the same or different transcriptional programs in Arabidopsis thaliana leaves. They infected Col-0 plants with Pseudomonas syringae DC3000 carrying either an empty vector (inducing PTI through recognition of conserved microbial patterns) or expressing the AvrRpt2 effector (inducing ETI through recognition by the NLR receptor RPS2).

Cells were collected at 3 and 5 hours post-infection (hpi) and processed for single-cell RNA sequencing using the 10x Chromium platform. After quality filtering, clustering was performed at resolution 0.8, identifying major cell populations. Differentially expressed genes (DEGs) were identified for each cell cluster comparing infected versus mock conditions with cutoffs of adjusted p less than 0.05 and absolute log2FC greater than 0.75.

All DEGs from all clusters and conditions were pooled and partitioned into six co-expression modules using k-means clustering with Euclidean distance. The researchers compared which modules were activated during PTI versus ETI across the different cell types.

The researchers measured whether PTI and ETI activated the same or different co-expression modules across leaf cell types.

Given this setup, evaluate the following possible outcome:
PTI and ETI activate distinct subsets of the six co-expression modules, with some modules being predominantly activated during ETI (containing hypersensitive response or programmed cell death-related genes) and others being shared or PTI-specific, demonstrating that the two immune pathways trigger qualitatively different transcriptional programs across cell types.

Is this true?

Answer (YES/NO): NO